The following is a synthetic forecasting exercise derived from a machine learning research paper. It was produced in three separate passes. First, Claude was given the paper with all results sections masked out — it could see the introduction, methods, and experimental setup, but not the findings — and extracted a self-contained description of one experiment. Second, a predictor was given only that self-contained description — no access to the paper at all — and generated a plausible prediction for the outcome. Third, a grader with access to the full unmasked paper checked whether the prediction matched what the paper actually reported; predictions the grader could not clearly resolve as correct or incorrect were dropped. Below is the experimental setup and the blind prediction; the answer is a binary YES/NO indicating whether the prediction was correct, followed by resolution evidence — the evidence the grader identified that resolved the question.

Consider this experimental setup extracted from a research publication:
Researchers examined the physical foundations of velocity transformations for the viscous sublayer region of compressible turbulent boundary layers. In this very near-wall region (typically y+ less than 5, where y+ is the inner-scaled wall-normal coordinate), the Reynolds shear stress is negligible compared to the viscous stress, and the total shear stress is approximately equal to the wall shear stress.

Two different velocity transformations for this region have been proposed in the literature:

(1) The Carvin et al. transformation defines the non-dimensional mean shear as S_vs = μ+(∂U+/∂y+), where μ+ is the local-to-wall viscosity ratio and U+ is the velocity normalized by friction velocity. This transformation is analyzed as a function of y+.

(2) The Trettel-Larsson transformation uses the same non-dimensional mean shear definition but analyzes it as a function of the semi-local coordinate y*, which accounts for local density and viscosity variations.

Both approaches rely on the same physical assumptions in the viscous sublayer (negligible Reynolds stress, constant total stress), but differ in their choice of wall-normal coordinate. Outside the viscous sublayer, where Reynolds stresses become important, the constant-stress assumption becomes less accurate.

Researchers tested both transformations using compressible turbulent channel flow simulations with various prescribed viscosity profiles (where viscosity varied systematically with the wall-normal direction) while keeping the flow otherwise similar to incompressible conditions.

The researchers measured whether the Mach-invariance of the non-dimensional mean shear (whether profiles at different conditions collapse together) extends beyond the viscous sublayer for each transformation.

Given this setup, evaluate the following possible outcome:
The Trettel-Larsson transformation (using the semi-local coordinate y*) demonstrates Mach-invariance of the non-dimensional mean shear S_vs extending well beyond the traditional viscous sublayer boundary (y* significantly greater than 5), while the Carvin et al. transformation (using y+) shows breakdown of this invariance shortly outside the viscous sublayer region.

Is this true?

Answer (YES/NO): YES